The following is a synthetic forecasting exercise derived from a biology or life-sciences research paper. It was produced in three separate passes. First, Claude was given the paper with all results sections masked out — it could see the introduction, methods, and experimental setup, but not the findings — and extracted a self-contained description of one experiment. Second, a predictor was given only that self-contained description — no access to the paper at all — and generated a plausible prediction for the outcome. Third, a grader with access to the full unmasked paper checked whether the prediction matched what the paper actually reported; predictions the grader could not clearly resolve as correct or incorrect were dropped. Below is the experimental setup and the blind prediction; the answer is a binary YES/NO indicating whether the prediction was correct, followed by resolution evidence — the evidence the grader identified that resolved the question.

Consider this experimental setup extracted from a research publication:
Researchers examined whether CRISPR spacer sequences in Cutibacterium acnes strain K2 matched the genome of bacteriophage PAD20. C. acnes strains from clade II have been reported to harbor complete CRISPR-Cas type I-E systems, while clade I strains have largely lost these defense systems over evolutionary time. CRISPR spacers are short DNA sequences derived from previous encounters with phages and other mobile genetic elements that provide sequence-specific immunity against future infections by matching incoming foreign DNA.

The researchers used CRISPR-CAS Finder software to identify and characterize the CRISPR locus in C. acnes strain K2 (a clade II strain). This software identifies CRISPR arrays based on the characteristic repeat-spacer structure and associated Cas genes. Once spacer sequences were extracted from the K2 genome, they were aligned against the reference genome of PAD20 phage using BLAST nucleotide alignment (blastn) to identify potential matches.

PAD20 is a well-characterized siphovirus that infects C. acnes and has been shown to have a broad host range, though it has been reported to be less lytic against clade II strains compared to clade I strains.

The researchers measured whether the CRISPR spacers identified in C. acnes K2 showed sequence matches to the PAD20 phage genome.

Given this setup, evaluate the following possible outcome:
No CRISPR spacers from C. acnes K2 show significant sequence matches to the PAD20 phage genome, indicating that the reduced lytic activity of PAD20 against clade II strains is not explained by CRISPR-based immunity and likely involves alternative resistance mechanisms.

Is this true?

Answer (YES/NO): NO